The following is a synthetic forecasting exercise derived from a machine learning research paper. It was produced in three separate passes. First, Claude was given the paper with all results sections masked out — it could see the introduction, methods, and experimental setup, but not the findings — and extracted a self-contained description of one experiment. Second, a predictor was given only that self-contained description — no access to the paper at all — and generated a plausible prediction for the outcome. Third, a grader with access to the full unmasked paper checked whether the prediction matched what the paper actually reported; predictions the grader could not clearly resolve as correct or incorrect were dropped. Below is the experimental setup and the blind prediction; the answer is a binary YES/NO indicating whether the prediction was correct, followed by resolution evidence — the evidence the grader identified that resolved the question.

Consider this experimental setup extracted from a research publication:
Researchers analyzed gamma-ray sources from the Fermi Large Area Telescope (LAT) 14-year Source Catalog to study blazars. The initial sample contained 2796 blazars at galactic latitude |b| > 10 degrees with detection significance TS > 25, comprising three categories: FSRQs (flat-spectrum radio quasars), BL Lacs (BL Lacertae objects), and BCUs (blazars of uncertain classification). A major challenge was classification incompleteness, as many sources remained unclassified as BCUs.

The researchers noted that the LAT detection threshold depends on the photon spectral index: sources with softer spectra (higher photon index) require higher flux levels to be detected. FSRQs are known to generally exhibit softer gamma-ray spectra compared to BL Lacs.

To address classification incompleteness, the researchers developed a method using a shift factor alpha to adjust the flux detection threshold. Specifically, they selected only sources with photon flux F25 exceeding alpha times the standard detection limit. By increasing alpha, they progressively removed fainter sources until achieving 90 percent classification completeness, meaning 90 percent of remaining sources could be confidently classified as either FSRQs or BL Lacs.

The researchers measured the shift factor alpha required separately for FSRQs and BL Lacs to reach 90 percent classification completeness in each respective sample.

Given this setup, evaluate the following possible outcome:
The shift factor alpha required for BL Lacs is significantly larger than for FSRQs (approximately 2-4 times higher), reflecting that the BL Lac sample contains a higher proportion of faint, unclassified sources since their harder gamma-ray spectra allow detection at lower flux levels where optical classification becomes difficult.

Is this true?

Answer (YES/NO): NO